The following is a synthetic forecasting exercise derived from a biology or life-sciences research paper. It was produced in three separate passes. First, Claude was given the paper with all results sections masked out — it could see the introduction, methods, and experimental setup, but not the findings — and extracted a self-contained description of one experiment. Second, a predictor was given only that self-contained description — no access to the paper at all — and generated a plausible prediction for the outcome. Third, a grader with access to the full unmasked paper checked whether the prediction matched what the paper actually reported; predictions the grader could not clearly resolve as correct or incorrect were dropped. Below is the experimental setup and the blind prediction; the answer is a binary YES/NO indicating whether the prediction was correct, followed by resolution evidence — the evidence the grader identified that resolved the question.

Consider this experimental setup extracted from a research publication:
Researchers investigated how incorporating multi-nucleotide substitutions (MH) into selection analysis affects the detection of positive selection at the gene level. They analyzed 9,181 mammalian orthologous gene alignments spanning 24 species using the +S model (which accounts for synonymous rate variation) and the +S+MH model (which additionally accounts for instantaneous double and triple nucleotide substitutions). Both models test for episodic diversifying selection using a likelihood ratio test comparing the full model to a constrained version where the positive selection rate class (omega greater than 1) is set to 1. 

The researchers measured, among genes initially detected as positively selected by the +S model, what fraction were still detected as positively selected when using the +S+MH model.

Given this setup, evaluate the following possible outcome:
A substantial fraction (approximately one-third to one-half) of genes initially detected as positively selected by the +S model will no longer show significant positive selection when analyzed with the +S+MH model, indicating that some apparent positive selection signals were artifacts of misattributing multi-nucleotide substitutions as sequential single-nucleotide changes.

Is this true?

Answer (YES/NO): YES